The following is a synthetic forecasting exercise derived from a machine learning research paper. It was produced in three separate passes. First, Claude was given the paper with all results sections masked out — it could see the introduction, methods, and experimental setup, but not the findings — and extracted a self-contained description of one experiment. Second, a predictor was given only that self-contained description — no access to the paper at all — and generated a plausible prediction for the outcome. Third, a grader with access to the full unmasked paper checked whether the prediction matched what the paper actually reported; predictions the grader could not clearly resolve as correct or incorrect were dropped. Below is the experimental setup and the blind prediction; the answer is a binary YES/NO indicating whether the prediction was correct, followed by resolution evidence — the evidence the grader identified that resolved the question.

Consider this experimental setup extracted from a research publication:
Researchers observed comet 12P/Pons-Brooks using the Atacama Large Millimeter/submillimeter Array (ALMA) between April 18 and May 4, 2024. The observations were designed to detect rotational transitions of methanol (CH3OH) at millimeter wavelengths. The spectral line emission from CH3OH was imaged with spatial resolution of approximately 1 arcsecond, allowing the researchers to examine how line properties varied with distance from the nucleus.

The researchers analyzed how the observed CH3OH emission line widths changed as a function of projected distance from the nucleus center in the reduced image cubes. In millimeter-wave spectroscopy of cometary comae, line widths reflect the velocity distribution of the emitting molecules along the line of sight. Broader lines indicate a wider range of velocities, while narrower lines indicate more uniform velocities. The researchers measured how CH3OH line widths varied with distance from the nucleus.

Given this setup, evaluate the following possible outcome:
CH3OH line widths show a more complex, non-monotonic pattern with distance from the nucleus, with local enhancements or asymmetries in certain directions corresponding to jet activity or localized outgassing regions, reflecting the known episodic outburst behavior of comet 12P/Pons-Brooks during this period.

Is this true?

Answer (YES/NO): NO